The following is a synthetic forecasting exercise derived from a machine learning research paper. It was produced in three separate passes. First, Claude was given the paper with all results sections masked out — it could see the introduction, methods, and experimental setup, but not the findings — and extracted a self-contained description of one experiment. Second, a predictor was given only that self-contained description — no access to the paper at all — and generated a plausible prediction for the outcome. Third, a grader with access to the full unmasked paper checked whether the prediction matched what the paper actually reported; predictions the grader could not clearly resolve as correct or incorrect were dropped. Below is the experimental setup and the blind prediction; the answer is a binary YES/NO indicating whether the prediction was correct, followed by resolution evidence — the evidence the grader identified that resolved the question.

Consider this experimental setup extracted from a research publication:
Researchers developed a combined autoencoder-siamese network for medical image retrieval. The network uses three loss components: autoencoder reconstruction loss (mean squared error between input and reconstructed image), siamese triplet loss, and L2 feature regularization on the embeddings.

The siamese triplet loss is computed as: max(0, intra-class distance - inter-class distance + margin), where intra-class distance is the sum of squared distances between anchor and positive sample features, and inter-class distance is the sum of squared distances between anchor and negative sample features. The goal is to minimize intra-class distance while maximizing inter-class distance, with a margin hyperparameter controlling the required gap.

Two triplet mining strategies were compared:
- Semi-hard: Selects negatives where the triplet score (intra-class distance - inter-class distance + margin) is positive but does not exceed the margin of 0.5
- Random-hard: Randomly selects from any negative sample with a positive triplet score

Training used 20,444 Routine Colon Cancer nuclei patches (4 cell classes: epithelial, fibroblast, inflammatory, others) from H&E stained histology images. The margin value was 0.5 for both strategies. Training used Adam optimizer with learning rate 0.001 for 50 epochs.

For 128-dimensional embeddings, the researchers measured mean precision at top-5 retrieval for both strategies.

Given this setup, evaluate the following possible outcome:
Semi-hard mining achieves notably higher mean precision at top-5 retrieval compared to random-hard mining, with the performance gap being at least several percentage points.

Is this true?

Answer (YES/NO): NO